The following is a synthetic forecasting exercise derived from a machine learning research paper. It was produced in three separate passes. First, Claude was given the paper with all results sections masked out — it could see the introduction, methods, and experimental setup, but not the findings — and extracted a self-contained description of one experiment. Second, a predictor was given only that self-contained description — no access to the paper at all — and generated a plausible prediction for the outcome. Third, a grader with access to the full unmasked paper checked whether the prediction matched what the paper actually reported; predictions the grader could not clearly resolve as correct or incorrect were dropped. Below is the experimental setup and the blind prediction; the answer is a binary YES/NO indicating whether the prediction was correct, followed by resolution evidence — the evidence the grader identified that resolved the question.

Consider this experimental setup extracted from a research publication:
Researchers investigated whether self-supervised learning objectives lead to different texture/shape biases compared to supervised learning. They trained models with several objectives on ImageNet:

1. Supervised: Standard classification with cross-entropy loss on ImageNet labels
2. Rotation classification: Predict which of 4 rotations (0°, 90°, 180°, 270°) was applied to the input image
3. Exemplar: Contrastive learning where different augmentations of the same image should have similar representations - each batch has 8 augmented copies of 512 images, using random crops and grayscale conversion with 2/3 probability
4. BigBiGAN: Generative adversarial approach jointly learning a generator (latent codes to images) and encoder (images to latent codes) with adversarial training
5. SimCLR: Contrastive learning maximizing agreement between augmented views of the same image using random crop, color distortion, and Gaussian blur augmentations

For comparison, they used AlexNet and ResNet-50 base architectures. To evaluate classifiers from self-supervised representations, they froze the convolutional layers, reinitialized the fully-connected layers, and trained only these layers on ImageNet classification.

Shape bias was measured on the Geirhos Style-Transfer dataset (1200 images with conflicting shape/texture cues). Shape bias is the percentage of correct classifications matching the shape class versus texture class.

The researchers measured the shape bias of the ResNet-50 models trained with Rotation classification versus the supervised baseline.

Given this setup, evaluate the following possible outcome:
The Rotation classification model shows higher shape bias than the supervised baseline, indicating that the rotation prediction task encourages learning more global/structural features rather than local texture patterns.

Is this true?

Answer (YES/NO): YES